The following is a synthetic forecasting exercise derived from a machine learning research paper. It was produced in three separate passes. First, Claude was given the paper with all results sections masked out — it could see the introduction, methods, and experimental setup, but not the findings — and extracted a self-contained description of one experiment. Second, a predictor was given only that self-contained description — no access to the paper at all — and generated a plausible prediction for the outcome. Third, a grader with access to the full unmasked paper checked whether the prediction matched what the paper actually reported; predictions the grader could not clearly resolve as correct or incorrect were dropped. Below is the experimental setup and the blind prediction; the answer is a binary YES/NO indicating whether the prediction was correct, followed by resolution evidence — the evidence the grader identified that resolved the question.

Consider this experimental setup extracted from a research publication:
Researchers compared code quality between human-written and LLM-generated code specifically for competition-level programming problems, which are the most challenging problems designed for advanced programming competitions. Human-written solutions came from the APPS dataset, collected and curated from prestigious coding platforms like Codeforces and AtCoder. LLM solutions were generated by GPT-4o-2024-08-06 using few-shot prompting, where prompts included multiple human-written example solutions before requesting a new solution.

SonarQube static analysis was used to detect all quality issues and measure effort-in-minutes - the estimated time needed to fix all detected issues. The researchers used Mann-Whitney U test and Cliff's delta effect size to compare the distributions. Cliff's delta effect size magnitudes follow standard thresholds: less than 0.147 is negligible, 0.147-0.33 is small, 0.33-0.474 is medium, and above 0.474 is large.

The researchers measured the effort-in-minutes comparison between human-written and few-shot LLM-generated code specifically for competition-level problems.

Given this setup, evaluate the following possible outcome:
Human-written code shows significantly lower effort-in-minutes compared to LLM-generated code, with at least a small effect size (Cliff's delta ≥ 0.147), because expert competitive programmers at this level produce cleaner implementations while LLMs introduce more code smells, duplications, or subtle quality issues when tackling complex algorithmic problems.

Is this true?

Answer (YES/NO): NO